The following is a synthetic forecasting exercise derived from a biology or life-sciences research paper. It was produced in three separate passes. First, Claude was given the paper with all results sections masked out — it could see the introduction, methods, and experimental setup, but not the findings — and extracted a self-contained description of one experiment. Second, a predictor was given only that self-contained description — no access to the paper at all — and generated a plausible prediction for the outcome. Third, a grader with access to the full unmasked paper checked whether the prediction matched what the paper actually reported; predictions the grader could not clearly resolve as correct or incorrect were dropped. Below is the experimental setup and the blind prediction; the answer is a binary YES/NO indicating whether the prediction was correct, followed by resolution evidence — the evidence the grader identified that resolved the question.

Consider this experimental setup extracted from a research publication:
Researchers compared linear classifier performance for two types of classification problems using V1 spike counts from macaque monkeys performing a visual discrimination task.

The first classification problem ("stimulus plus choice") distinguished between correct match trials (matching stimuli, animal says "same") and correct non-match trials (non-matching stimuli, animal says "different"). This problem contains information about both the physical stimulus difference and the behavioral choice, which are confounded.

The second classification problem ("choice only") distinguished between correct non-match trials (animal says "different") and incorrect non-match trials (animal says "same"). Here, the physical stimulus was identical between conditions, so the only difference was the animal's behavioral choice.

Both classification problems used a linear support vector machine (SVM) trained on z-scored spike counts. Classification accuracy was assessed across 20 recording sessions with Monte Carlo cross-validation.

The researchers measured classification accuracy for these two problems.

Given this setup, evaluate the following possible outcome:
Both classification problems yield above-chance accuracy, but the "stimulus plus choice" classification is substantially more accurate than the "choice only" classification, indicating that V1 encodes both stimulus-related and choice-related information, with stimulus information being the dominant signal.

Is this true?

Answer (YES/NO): NO